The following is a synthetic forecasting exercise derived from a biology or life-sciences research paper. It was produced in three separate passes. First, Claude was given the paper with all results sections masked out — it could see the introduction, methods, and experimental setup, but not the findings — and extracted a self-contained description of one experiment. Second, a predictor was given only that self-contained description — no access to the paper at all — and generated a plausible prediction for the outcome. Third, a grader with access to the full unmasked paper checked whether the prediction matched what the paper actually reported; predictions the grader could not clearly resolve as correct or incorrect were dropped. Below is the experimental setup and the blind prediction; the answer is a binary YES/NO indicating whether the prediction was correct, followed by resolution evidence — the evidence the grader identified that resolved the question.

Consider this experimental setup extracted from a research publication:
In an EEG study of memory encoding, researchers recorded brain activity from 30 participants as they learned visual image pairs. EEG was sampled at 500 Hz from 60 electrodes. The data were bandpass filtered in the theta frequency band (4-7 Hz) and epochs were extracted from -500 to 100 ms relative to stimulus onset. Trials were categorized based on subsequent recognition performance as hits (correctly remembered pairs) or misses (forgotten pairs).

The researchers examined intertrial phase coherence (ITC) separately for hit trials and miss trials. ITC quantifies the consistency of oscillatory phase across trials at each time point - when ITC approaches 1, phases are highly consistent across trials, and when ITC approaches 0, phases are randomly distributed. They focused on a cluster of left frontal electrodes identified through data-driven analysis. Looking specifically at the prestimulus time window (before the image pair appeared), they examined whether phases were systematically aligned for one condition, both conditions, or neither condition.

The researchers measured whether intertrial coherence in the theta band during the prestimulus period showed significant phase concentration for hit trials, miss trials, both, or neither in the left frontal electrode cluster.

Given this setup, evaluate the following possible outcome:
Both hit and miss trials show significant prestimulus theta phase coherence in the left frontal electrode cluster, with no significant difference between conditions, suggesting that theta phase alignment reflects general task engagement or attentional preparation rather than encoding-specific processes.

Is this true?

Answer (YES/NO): NO